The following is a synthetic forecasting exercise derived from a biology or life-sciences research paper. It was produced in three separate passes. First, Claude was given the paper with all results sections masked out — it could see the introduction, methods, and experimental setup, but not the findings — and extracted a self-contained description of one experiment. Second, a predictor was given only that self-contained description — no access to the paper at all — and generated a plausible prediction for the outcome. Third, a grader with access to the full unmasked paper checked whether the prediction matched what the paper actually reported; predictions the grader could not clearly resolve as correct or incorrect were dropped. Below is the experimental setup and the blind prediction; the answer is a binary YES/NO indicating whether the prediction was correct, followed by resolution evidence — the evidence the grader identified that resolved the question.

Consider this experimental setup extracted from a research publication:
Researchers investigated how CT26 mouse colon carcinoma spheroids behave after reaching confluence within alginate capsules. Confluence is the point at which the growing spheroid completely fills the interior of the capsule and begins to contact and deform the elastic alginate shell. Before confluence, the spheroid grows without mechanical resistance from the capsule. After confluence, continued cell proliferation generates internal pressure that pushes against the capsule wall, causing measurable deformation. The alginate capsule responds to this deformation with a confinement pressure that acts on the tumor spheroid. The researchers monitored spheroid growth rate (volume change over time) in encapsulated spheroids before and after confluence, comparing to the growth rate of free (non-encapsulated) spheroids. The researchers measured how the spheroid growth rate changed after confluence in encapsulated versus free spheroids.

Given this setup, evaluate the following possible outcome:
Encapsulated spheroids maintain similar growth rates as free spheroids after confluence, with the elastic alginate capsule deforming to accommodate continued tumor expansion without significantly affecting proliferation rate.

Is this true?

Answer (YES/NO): NO